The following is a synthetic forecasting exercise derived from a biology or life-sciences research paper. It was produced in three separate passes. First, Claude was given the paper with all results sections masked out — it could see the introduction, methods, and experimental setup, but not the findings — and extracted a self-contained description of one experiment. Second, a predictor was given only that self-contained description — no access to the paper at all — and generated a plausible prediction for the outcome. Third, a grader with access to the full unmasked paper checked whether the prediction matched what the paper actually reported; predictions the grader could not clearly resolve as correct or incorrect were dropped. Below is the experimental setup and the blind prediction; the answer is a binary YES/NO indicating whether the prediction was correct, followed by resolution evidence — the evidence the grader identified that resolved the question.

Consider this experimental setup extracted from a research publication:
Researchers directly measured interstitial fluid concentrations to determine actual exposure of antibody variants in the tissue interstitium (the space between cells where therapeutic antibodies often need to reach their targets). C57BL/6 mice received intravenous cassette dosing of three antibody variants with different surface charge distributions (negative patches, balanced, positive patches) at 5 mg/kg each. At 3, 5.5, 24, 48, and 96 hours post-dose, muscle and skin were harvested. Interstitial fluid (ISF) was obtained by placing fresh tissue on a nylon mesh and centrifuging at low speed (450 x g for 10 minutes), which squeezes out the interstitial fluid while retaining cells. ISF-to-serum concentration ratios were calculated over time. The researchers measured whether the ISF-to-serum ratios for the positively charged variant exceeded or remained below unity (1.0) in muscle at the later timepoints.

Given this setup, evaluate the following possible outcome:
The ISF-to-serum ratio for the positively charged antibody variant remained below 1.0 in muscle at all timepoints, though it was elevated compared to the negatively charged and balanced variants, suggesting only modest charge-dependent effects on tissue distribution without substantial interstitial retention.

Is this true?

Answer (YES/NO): NO